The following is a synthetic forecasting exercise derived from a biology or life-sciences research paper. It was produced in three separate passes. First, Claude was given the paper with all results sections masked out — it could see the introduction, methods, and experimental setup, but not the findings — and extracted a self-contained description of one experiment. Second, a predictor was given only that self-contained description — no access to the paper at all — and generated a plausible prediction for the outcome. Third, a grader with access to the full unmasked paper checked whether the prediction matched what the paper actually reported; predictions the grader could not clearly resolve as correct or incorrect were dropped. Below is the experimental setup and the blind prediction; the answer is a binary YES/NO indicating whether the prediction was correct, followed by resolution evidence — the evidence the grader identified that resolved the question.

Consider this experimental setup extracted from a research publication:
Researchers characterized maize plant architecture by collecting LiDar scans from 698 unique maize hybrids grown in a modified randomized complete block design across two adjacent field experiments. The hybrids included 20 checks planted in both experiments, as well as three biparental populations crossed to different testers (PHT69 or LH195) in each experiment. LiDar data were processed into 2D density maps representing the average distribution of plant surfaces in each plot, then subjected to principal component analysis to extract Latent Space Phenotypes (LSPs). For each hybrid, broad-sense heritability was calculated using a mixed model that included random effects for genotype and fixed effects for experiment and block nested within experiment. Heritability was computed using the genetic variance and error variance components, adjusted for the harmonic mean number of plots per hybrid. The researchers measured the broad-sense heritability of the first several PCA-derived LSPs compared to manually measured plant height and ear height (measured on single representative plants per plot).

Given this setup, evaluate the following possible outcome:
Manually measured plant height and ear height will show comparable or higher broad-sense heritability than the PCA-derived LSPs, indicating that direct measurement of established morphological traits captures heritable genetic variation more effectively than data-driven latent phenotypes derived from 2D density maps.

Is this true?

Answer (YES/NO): YES